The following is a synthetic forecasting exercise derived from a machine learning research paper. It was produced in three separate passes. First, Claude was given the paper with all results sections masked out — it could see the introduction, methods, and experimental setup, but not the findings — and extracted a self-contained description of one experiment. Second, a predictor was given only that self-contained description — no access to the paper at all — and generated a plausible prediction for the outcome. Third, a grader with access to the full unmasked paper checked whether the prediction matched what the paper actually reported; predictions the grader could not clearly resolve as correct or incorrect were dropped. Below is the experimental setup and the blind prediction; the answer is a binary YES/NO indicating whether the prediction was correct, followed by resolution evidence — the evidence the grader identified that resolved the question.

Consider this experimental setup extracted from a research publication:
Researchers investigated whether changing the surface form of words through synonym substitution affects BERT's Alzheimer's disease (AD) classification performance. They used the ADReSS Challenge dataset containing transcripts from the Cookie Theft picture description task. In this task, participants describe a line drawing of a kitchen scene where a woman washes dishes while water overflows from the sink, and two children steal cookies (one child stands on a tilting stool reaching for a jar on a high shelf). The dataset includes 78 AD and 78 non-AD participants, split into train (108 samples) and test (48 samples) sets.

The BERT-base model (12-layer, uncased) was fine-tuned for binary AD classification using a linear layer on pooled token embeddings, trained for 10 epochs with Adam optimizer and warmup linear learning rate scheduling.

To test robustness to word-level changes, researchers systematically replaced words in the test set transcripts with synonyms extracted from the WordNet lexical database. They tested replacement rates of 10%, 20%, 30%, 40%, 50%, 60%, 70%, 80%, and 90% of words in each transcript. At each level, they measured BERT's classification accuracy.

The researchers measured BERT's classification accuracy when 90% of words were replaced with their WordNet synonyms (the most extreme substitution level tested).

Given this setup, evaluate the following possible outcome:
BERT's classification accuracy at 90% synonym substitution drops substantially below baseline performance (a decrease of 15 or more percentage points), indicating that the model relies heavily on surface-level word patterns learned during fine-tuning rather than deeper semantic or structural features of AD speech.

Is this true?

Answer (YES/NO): NO